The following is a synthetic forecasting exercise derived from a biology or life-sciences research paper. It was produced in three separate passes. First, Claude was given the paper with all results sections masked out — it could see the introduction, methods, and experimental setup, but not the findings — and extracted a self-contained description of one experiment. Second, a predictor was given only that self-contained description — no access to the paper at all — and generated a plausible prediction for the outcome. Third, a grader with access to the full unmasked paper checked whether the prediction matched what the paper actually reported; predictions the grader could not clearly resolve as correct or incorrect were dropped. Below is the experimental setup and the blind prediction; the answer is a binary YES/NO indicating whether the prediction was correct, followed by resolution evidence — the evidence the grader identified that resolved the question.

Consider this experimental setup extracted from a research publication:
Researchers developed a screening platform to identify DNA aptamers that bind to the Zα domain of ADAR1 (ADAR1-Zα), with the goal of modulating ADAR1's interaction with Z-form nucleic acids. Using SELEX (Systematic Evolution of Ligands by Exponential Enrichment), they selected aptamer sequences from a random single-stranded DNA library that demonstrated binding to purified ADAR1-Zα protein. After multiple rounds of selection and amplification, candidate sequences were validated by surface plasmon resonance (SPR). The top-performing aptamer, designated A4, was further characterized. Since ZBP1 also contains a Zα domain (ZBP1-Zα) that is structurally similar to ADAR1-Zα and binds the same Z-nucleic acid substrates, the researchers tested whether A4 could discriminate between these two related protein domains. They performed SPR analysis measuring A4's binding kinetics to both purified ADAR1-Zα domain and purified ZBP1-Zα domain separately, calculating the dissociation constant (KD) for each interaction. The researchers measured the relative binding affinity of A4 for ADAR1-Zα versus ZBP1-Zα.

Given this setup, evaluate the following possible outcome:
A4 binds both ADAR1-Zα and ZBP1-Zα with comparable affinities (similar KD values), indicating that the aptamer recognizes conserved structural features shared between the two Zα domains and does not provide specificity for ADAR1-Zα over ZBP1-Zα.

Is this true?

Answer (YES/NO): NO